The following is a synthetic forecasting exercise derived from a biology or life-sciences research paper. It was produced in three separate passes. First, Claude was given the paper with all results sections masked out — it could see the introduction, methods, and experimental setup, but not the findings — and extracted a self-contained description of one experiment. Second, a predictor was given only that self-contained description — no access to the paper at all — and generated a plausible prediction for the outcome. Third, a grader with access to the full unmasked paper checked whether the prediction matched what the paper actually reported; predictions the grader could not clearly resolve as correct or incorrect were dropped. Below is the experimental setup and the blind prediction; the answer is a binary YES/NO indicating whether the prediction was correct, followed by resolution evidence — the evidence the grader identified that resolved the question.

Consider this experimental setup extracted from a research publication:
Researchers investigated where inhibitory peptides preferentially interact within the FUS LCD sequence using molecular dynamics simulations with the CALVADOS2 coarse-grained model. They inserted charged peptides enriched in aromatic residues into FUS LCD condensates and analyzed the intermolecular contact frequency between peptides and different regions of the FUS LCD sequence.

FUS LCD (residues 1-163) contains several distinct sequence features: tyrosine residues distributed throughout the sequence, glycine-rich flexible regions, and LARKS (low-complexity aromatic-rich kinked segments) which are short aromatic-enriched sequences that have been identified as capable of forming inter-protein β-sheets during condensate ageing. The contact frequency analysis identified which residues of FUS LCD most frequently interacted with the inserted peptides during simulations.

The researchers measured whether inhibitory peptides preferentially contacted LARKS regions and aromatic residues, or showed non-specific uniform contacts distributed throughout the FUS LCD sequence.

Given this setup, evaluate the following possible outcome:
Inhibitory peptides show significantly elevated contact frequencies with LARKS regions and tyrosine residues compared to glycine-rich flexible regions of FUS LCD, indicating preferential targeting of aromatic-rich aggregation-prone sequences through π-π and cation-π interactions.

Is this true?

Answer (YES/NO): NO